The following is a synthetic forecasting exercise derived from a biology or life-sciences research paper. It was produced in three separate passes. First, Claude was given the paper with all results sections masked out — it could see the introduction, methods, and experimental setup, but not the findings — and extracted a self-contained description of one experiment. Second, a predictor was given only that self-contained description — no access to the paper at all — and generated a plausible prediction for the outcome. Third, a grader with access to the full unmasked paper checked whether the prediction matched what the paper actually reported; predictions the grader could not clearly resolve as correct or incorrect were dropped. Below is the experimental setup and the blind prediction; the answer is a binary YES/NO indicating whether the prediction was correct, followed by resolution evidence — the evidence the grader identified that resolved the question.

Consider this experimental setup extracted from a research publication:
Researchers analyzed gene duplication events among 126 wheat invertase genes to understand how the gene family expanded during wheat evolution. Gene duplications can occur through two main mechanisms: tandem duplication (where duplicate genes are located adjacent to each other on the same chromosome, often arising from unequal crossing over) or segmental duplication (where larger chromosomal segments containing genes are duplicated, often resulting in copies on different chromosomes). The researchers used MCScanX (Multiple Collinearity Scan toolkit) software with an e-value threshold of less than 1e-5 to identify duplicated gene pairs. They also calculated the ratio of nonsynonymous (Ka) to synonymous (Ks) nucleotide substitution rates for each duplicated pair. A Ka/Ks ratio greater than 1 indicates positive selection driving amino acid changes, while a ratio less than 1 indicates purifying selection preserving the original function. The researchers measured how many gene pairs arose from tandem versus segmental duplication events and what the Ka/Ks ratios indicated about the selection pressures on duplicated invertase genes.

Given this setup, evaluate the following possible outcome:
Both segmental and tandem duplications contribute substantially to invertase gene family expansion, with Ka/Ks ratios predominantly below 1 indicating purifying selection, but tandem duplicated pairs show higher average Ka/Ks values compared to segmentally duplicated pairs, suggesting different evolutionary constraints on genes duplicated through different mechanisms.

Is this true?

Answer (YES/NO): NO